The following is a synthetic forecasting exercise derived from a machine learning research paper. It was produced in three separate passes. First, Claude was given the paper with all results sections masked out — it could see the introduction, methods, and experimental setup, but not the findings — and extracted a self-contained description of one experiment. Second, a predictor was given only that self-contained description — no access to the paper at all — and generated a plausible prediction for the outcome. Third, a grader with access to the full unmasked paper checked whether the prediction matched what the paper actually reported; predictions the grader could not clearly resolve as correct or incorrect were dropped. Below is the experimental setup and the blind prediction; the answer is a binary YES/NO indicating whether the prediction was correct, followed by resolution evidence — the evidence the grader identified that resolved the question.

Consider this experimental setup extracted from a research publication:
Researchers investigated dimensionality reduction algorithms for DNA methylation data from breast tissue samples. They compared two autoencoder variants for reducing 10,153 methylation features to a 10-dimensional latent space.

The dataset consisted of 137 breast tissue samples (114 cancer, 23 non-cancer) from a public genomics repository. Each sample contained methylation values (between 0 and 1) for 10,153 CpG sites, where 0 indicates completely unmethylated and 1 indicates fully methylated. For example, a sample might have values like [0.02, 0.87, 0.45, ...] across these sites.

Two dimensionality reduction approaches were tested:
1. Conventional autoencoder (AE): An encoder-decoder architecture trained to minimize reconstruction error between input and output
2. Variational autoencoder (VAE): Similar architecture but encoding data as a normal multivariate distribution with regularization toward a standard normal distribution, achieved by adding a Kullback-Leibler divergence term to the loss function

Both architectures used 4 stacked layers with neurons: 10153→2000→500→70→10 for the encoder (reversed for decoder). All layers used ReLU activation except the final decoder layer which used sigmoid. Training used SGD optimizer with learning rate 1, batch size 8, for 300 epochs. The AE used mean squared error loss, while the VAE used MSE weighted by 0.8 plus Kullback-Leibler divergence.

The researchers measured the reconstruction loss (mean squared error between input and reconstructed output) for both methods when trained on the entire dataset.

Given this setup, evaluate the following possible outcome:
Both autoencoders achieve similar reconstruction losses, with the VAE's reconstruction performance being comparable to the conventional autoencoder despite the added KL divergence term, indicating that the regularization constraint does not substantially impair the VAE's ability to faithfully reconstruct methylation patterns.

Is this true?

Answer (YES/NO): NO